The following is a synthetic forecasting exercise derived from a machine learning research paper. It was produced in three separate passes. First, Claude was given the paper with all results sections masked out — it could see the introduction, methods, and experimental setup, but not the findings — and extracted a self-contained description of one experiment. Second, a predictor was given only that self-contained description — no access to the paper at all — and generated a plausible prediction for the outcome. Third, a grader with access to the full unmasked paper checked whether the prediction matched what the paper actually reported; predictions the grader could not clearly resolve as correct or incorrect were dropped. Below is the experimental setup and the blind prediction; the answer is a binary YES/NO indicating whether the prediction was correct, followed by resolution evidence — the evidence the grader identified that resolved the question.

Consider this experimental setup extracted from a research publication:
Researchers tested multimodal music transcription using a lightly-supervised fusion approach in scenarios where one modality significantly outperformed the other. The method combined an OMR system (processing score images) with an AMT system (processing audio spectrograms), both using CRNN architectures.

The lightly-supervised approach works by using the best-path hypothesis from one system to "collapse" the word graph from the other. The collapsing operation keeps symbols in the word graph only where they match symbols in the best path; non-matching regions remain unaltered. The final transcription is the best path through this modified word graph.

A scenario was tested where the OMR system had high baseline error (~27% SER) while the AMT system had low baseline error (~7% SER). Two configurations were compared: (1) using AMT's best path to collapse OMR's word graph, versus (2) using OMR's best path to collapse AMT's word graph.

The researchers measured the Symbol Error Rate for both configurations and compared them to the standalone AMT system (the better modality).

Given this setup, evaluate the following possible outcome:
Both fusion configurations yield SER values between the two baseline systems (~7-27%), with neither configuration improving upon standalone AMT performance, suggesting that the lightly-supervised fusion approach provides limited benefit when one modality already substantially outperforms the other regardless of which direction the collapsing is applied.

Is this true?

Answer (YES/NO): NO